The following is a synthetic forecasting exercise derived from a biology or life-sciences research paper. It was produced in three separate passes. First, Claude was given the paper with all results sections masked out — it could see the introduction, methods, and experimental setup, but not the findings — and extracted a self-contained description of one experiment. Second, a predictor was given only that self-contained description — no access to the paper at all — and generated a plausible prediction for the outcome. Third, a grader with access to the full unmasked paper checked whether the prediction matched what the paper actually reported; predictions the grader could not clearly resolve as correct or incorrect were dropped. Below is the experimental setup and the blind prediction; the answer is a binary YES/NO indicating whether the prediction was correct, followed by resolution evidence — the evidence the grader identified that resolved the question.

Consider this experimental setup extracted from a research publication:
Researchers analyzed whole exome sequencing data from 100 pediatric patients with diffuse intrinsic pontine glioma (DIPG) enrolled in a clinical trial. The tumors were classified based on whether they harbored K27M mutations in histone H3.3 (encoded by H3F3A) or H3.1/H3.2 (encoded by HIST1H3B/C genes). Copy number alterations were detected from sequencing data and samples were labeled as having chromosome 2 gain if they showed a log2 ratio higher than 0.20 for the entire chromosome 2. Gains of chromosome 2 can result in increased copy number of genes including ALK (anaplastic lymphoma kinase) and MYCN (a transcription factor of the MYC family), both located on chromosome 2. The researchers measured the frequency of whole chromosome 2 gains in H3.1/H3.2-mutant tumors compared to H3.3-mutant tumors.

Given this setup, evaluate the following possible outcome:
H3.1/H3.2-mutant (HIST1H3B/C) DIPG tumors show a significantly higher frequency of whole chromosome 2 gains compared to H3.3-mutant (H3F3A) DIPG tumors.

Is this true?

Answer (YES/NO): YES